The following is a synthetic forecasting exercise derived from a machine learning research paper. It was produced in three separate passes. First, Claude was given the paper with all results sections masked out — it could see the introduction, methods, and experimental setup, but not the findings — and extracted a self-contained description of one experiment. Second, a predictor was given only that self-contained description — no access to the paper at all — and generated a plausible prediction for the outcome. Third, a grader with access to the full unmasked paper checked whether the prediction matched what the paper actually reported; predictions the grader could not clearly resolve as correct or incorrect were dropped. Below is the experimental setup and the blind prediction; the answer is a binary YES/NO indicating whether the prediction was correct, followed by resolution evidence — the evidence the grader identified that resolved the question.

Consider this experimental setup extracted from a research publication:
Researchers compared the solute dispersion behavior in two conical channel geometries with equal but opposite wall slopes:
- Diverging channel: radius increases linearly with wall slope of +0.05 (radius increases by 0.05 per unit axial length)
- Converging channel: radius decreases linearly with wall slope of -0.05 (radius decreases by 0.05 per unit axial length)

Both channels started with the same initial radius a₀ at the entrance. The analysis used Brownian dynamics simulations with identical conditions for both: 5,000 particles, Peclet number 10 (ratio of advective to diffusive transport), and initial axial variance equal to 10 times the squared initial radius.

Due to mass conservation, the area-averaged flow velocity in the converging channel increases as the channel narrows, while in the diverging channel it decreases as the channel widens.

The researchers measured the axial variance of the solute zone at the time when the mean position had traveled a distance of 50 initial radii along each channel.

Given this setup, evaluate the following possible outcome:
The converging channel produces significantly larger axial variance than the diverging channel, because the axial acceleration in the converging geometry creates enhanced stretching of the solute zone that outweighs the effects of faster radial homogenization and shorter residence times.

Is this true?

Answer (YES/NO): YES